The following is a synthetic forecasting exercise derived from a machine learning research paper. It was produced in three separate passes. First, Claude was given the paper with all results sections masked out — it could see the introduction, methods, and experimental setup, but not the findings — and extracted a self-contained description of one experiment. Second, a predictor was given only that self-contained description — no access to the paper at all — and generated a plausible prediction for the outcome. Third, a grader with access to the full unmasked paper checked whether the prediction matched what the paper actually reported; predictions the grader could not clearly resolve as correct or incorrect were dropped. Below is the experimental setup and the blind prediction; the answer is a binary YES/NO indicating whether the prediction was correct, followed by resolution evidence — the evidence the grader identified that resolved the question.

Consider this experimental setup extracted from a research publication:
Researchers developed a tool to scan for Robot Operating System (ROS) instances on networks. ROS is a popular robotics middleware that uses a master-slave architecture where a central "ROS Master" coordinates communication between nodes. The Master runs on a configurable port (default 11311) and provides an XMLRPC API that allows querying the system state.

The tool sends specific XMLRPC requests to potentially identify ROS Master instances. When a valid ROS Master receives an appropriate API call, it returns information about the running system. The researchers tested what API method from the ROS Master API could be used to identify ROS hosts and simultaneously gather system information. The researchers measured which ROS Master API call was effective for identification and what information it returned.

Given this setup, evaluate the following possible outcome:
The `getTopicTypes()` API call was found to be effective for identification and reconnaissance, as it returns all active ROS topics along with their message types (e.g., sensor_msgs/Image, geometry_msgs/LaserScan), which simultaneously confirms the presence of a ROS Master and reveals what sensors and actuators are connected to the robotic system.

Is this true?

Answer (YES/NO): NO